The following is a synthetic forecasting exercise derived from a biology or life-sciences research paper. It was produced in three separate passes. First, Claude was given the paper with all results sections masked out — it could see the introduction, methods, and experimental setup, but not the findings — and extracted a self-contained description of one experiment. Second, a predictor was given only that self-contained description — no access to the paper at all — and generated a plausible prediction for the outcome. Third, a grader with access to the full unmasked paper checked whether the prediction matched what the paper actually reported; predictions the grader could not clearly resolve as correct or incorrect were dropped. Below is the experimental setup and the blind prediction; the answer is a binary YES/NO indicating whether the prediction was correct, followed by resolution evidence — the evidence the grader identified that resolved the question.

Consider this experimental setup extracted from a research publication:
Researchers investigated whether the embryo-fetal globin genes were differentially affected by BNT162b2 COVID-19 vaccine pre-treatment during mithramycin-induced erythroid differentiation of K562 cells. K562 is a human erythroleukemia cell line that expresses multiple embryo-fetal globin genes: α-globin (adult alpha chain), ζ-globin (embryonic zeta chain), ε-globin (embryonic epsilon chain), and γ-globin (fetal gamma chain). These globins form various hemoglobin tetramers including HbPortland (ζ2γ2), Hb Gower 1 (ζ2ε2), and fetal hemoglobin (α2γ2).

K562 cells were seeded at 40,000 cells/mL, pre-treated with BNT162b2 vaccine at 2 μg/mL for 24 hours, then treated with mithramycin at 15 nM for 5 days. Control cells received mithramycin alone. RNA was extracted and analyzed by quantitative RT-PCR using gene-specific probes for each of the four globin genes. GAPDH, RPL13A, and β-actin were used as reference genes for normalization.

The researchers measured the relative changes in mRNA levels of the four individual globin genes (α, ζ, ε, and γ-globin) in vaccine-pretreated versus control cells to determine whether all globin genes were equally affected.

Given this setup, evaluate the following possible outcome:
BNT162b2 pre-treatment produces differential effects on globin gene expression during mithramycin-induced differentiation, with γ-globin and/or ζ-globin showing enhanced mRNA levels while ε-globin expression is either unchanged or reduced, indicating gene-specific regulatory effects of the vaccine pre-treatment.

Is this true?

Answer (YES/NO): NO